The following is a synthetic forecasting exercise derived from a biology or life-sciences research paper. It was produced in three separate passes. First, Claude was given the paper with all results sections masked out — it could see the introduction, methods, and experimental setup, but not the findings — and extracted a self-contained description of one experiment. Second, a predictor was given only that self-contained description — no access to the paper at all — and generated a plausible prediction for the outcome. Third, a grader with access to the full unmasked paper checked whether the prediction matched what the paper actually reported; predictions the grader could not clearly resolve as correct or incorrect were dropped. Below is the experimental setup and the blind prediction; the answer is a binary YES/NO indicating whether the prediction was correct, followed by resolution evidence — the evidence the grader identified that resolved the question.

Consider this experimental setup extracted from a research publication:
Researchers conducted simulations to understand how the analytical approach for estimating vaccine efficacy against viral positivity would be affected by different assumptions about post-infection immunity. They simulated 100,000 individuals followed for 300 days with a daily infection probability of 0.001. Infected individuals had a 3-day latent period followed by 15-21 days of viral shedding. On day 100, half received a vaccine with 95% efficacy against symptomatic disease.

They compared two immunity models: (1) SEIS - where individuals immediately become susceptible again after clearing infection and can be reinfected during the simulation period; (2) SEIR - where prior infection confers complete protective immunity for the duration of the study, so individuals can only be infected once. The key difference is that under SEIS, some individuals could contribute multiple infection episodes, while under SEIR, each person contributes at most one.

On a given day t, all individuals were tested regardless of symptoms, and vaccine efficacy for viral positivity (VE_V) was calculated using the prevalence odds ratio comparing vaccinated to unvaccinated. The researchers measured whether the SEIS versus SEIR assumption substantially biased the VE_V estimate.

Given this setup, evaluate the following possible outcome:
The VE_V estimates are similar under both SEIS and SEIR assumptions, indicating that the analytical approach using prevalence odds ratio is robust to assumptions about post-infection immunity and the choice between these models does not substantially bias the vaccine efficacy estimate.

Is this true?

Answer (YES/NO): NO